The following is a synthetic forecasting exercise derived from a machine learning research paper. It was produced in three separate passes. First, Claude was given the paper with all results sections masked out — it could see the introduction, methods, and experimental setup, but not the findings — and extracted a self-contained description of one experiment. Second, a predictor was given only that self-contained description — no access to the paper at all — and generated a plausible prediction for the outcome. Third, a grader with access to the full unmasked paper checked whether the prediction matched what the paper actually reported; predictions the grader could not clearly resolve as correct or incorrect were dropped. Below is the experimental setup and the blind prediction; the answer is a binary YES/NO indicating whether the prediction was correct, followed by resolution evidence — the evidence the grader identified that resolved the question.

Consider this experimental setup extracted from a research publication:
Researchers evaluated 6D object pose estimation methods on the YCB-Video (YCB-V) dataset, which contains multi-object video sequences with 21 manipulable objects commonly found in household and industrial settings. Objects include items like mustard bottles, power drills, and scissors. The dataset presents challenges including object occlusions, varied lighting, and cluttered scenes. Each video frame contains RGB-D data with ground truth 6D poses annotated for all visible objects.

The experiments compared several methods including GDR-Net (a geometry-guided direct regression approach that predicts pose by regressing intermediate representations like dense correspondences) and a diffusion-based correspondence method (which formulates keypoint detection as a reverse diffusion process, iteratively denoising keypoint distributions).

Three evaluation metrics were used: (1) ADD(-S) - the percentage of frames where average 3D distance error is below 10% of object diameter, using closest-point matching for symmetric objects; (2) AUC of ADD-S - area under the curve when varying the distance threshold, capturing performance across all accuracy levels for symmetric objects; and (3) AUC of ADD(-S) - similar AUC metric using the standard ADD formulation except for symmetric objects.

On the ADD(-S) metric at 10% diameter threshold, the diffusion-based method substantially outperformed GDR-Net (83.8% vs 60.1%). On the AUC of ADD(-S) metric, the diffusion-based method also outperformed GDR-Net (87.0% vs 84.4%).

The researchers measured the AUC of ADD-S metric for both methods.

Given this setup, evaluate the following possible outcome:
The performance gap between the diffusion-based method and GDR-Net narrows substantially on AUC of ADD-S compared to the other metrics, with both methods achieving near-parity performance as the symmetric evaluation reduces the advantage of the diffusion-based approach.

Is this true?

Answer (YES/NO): YES